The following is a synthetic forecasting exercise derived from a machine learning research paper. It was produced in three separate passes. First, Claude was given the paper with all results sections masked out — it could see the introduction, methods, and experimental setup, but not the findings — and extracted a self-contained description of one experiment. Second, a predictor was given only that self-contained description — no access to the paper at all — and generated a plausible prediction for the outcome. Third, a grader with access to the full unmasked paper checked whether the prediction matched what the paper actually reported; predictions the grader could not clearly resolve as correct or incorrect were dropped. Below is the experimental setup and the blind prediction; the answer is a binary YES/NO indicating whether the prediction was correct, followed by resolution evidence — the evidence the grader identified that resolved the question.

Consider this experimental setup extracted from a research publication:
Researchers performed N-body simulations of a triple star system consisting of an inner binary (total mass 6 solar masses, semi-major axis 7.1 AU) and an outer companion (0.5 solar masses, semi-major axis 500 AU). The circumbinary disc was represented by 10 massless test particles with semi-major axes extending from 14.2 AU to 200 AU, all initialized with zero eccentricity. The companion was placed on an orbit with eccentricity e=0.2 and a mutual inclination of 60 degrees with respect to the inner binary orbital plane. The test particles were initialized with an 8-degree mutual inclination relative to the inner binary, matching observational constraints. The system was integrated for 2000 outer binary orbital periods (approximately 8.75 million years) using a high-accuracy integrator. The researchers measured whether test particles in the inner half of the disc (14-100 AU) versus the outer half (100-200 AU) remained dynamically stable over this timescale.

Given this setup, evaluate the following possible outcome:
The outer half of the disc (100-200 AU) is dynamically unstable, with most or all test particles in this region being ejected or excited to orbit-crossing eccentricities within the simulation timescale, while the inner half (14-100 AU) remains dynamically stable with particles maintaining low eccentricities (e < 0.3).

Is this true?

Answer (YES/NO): NO